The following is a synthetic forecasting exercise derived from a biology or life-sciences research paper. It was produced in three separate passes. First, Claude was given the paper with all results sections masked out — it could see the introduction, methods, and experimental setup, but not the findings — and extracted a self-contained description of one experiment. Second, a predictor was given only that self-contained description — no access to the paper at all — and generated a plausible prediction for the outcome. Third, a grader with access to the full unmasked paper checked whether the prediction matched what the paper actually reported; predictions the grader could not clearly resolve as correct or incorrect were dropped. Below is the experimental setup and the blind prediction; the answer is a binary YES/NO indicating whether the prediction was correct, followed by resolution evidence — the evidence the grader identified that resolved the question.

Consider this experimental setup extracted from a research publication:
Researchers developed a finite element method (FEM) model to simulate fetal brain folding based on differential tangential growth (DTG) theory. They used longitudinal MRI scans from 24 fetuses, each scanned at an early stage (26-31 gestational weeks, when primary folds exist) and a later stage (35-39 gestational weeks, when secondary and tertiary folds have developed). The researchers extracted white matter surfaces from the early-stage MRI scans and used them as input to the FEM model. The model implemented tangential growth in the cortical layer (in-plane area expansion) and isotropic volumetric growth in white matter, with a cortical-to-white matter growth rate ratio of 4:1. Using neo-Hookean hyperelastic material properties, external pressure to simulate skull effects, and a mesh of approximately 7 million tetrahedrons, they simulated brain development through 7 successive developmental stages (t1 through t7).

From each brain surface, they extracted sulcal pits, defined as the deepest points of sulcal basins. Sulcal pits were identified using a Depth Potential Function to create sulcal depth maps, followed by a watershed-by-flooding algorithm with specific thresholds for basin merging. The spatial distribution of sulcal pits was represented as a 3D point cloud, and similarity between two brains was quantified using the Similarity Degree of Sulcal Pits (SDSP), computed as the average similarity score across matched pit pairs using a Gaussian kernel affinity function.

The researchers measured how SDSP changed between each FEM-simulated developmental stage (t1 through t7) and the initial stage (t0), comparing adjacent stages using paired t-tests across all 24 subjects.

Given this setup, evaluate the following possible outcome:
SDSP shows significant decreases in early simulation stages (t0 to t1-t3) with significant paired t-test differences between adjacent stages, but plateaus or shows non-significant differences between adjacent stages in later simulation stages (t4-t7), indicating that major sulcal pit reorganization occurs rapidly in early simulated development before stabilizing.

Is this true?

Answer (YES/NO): NO